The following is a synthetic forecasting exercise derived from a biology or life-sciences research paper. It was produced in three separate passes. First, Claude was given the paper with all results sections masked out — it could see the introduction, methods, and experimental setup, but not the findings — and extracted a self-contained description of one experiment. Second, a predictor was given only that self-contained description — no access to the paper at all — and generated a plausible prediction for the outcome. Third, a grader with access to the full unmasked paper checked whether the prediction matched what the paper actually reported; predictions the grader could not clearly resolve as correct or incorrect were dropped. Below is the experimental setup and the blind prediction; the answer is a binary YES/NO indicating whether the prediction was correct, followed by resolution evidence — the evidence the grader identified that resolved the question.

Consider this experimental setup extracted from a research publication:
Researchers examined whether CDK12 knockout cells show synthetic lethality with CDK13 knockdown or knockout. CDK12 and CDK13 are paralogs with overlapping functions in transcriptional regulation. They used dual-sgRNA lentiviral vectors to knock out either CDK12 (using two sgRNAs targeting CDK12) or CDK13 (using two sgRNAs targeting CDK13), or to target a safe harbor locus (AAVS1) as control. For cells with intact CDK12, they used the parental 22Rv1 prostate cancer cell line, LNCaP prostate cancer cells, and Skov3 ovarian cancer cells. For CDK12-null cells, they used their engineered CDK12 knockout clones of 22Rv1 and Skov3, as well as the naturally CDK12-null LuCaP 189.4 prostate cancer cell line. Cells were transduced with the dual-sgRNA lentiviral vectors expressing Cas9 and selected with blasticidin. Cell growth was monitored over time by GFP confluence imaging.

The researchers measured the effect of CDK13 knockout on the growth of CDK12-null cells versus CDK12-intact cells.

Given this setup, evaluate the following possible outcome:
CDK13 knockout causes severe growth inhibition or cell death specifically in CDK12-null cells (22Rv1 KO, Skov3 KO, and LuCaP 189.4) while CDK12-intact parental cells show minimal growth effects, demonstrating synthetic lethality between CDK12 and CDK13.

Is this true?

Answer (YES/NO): YES